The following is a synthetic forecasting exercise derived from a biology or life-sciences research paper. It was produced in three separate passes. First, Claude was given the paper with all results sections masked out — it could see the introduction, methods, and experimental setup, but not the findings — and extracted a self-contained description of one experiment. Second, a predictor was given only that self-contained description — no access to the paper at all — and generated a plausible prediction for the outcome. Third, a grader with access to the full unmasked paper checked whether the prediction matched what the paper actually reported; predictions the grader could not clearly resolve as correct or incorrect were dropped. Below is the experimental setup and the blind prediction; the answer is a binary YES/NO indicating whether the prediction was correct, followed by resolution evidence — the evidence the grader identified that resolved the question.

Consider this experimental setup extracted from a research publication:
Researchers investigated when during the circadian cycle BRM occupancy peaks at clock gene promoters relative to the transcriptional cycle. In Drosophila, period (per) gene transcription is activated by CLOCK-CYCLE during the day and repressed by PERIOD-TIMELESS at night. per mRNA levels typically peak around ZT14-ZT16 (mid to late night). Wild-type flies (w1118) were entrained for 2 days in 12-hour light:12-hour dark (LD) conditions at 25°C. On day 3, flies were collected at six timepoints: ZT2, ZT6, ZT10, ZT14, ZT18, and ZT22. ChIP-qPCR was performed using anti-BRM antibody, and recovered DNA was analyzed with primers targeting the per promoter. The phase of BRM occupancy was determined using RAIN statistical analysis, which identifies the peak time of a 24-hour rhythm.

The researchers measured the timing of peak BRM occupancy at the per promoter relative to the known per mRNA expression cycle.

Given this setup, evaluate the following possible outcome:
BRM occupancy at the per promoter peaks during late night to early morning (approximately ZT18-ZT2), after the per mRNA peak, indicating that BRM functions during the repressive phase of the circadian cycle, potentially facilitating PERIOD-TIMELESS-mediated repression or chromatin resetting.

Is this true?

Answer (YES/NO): NO